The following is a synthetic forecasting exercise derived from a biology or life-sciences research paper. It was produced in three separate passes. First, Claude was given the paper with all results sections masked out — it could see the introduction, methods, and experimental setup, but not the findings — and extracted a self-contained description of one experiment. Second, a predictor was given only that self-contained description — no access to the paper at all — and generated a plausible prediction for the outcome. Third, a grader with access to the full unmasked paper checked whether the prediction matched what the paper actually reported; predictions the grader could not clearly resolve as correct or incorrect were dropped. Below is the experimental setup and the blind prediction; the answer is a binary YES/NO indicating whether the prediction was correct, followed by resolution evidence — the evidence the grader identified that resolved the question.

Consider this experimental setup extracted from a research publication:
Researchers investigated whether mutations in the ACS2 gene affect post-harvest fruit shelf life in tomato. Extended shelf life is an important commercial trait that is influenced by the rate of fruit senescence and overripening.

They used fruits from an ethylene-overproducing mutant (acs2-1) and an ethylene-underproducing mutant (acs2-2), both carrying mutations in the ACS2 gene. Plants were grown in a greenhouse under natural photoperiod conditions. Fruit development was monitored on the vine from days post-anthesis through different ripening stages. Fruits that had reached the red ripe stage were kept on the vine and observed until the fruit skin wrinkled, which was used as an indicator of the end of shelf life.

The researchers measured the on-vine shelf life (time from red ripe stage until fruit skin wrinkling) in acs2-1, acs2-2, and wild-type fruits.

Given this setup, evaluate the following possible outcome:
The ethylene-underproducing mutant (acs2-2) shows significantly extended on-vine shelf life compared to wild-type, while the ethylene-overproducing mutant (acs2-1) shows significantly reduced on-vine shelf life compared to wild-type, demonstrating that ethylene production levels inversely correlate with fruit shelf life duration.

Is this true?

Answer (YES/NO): YES